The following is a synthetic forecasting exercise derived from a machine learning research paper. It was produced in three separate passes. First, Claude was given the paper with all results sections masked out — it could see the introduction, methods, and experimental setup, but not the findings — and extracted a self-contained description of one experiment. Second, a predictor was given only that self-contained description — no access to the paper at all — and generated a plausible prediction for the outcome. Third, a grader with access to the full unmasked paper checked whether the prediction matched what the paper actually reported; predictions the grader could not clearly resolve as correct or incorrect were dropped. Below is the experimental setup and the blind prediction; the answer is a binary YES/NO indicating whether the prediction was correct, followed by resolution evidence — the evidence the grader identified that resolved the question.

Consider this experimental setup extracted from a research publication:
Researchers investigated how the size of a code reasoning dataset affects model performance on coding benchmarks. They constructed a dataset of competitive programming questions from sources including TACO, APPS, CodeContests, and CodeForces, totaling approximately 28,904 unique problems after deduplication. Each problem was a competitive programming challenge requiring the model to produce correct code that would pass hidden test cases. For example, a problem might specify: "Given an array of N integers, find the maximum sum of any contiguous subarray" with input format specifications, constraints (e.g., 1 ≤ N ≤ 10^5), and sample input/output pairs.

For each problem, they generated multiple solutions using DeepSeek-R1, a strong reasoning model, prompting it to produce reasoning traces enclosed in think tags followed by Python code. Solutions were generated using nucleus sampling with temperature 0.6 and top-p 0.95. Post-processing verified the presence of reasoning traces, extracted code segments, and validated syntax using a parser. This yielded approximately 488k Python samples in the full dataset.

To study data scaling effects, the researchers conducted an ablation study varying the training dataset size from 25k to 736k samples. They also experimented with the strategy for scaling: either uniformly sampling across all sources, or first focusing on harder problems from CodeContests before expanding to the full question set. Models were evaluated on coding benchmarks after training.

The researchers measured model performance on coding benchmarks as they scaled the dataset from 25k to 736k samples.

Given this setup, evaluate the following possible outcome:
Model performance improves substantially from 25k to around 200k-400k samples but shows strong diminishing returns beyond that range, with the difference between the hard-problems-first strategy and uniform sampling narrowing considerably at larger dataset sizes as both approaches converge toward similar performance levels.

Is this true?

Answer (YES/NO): NO